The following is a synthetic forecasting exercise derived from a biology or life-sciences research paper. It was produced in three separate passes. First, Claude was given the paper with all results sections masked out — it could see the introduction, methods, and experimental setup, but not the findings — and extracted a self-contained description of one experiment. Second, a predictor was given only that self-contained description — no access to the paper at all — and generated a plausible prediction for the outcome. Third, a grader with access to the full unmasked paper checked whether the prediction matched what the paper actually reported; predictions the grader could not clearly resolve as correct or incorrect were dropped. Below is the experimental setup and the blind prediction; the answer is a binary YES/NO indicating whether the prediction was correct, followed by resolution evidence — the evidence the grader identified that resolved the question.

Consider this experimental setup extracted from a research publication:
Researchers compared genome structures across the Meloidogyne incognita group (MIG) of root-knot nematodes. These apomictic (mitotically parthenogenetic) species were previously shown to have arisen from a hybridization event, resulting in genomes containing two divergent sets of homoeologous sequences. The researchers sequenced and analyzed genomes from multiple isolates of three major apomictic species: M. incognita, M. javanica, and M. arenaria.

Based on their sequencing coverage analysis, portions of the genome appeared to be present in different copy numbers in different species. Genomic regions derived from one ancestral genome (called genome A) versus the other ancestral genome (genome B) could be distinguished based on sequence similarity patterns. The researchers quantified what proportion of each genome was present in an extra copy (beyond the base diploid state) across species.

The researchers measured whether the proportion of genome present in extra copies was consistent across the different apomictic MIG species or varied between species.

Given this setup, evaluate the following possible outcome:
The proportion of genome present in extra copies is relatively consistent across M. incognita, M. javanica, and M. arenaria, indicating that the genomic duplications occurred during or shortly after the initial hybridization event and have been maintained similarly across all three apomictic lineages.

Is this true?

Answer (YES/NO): NO